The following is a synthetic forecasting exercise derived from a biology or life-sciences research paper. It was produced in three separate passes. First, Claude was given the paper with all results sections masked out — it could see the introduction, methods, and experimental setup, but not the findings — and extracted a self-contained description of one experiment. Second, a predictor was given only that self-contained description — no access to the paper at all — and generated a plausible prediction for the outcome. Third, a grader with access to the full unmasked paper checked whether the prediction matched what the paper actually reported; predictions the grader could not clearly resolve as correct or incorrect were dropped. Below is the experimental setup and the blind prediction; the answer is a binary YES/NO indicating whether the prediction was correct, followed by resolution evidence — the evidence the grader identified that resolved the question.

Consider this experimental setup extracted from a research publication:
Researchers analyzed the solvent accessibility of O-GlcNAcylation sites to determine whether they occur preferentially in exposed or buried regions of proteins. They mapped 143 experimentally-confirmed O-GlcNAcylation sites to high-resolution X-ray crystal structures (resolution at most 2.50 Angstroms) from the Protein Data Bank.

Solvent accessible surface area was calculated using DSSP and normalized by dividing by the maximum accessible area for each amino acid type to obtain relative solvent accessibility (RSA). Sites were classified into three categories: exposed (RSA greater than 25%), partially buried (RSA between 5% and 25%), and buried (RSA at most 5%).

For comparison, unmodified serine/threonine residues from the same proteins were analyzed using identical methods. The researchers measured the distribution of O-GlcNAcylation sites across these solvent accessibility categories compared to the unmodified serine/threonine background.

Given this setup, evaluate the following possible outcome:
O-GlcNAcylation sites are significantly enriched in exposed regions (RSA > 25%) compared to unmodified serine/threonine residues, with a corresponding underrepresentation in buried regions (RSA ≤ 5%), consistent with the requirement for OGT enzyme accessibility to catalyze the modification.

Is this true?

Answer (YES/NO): NO